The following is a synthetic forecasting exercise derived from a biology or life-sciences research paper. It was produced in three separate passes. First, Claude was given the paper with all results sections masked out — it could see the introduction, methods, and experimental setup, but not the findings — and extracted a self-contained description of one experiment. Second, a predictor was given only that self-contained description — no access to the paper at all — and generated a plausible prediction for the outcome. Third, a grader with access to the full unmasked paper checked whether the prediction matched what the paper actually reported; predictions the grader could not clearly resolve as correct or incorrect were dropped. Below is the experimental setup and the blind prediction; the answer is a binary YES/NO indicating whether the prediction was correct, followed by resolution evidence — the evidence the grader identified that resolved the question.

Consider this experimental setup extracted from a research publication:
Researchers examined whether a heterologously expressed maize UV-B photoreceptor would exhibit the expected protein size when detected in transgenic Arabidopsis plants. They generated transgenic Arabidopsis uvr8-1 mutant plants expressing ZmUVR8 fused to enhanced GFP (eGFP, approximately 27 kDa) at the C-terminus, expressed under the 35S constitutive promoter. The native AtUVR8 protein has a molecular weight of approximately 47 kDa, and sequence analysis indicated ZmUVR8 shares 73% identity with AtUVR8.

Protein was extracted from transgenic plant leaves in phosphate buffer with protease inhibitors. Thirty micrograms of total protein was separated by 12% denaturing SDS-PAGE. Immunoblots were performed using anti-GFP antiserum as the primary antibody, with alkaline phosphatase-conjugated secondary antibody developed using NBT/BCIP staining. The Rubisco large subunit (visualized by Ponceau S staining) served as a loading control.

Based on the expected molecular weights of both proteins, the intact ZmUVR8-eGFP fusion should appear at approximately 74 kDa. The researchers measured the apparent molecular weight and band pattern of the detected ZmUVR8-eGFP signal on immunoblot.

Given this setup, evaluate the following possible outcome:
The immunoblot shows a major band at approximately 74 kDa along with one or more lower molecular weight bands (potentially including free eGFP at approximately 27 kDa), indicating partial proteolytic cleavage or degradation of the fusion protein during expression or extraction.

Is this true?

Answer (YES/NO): NO